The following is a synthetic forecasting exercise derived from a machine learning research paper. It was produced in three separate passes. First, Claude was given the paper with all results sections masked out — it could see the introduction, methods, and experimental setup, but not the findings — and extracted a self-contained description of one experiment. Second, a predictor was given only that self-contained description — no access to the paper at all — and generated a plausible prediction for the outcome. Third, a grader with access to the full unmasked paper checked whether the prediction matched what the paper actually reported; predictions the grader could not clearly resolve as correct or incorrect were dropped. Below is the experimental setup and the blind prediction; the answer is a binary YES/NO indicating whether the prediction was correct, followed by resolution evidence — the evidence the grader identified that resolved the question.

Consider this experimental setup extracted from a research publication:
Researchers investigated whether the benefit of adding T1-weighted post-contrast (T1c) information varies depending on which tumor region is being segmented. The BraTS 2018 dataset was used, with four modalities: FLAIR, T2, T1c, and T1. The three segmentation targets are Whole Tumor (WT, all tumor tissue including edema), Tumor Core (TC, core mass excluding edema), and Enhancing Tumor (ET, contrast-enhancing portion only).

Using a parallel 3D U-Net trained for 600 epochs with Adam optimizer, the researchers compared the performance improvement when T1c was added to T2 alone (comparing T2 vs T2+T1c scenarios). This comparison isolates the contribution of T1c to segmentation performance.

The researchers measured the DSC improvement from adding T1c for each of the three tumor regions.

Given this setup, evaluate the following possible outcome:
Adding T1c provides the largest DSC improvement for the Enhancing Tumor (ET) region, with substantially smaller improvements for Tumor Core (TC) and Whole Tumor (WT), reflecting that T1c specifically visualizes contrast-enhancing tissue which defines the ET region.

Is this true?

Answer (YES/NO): YES